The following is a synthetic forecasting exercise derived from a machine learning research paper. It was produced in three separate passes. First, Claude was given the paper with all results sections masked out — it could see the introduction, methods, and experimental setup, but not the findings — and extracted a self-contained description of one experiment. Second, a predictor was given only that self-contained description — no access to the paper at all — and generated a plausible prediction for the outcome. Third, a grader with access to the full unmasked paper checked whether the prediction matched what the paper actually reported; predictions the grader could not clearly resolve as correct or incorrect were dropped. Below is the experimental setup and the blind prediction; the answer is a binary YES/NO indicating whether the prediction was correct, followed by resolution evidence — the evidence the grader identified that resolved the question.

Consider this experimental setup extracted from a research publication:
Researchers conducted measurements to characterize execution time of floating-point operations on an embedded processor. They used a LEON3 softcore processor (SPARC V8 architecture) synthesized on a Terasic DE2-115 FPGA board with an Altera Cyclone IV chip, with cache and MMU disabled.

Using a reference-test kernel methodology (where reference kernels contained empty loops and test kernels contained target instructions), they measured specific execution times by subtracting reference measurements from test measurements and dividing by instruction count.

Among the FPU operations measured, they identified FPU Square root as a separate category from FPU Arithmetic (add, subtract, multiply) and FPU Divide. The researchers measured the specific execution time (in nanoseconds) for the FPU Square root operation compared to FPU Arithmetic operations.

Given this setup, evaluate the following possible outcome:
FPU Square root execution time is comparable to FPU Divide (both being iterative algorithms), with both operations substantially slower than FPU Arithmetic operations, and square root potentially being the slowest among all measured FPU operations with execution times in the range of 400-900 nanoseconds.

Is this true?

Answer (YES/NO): YES